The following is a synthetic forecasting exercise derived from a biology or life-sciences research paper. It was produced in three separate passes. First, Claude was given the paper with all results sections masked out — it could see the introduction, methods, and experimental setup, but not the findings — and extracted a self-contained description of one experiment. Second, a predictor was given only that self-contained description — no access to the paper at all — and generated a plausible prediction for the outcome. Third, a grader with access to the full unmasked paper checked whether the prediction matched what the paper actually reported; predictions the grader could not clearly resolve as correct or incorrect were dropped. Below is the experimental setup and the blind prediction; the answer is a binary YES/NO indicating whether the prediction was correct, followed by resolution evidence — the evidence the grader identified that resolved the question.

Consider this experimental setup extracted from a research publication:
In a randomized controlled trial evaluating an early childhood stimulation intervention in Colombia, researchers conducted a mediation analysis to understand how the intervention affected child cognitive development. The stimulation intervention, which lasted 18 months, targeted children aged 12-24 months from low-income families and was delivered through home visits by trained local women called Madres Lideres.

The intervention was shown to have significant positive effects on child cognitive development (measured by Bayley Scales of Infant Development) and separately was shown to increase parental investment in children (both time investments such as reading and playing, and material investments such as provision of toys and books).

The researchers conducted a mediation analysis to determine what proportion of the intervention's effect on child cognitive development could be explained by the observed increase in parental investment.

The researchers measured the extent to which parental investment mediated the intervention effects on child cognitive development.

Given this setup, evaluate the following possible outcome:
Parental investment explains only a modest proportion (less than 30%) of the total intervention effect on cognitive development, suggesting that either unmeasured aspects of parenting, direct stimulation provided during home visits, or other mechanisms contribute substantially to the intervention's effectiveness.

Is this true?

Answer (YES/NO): NO